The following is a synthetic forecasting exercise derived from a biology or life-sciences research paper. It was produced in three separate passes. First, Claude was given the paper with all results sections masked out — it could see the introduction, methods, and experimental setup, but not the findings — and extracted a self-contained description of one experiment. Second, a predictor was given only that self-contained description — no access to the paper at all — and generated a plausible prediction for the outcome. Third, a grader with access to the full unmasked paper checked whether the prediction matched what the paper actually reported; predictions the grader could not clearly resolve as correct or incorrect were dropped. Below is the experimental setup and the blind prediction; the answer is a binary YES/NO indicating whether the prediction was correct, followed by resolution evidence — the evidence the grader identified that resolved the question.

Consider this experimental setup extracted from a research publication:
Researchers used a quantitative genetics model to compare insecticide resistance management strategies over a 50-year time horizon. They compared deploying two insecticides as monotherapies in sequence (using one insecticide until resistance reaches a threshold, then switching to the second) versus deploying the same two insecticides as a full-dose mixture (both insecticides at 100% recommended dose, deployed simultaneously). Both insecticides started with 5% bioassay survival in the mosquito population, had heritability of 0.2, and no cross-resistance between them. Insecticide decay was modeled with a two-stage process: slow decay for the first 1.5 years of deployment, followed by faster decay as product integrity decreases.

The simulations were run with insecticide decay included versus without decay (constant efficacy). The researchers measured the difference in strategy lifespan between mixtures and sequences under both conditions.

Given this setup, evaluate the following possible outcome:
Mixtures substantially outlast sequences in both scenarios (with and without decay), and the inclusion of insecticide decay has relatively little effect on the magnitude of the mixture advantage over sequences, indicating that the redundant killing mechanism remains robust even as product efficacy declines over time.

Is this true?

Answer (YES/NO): NO